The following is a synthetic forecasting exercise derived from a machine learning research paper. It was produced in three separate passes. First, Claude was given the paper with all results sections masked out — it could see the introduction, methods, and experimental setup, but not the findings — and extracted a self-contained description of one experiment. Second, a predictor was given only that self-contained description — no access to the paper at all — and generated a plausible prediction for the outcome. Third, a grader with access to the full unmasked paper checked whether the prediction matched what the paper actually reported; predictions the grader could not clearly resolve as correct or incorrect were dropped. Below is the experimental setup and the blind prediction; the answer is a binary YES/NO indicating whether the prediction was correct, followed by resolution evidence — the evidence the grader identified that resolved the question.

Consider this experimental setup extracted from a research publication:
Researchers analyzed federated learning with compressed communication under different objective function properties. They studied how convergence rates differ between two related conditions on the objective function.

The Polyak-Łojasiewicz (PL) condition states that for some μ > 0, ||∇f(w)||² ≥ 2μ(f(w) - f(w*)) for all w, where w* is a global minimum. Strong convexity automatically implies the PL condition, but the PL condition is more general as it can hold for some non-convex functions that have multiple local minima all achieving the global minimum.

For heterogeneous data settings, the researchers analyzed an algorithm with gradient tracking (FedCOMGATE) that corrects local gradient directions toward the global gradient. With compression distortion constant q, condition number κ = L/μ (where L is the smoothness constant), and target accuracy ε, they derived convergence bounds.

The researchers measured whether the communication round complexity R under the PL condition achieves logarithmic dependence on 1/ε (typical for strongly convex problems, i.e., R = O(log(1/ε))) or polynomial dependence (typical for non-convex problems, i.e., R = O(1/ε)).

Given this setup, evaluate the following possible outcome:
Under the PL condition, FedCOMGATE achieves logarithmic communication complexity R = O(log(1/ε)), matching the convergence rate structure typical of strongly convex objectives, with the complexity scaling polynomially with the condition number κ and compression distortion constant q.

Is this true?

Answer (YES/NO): YES